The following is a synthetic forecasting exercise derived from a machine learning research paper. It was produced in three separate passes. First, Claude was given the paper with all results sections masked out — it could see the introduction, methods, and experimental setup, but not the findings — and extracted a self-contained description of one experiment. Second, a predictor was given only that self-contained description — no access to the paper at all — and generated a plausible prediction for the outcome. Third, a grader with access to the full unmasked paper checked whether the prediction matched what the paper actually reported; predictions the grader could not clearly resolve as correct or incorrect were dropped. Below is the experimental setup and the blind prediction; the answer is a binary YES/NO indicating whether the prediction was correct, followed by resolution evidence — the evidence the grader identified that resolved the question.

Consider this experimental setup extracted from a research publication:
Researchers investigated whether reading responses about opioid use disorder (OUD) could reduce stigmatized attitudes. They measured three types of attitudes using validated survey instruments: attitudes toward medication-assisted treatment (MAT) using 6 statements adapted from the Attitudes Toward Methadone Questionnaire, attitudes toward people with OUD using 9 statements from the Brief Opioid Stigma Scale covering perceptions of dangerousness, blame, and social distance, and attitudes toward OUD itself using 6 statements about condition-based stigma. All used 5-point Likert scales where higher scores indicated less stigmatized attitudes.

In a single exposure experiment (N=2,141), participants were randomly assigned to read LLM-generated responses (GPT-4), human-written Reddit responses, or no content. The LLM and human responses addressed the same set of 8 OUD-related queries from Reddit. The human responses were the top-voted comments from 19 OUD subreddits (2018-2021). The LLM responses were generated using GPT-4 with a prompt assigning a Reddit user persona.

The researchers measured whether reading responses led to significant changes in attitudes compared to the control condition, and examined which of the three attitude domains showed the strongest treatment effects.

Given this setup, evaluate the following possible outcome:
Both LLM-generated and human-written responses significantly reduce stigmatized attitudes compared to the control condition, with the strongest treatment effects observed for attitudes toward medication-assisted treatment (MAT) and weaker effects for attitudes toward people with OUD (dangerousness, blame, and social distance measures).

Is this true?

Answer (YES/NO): NO